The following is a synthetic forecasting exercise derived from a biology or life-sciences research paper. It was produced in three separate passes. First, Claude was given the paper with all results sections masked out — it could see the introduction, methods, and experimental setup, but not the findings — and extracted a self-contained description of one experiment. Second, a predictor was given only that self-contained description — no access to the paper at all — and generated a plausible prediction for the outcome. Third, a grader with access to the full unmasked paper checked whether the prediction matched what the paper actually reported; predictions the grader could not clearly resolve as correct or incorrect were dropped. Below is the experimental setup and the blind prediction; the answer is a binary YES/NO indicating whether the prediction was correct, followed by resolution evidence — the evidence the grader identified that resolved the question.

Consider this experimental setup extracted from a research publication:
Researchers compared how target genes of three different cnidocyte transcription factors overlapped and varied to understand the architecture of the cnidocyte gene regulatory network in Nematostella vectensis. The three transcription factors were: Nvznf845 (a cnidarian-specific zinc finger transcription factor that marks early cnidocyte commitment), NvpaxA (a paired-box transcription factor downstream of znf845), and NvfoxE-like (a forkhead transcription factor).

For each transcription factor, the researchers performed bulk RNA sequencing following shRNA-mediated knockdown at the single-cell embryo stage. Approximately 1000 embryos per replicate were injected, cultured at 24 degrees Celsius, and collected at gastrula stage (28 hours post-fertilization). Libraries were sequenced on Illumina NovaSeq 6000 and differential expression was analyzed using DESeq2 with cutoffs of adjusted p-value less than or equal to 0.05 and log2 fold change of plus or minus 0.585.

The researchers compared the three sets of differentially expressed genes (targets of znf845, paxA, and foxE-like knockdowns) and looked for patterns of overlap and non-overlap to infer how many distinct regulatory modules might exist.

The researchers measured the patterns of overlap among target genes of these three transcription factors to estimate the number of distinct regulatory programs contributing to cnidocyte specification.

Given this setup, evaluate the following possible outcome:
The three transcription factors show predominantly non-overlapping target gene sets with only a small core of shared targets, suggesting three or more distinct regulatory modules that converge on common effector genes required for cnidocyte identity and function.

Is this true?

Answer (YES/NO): NO